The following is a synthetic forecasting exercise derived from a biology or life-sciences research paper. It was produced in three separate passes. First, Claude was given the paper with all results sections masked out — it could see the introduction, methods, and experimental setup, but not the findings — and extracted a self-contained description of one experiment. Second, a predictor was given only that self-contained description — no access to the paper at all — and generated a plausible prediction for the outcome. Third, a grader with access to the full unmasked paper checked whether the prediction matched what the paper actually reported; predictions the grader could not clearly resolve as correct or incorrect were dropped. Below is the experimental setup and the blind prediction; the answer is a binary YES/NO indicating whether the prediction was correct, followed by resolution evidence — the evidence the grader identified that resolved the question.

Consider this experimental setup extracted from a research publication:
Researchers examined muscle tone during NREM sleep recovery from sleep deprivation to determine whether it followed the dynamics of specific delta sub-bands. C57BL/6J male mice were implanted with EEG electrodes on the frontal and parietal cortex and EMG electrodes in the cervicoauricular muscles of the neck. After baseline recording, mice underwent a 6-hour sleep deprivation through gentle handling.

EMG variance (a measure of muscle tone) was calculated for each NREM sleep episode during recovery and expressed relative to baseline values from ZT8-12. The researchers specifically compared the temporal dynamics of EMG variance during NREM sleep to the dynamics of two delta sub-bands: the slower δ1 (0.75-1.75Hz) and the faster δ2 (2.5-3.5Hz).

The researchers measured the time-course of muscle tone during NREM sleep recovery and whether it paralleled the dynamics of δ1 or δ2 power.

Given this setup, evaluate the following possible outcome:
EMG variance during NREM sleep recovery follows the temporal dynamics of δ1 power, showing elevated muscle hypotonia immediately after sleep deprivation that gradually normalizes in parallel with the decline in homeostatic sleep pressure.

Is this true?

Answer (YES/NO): NO